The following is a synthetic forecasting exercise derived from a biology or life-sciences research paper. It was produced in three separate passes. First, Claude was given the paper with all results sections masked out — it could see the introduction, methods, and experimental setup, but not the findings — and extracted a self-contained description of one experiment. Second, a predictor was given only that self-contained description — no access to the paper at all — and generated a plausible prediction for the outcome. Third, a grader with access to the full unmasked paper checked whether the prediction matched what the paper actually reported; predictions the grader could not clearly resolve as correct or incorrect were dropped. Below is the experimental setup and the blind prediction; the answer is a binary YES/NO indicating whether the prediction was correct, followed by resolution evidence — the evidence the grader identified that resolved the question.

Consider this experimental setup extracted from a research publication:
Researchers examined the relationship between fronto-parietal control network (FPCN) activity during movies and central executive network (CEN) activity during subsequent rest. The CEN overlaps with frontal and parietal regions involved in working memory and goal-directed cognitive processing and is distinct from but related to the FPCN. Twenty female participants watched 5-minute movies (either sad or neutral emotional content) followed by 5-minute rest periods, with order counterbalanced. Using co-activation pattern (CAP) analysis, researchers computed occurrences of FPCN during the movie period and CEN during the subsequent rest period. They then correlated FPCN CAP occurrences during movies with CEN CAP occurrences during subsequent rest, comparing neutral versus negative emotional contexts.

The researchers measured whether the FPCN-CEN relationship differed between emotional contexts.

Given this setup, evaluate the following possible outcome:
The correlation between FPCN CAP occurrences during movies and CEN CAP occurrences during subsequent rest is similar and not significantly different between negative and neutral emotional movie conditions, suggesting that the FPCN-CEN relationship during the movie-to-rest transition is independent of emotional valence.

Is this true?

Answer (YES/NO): NO